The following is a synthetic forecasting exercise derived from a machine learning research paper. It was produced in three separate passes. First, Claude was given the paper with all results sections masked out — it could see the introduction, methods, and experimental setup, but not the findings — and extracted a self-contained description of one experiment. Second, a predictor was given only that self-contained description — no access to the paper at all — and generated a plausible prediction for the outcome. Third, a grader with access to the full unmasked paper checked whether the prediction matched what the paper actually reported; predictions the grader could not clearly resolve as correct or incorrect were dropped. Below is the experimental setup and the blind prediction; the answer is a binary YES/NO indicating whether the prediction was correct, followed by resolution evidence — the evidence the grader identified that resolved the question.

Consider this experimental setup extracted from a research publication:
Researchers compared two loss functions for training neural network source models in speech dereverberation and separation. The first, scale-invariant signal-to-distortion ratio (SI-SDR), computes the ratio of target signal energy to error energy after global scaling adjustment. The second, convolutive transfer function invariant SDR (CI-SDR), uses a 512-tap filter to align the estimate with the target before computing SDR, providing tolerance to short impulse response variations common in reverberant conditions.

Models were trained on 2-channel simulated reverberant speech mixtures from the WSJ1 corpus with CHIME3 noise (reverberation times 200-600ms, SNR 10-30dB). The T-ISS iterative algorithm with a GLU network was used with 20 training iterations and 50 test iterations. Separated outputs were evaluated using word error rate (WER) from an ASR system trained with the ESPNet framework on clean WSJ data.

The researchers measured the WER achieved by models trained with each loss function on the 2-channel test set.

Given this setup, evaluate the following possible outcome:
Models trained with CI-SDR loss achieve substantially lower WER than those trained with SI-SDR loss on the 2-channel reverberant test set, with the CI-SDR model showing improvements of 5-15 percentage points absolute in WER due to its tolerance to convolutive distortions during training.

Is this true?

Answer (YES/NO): NO